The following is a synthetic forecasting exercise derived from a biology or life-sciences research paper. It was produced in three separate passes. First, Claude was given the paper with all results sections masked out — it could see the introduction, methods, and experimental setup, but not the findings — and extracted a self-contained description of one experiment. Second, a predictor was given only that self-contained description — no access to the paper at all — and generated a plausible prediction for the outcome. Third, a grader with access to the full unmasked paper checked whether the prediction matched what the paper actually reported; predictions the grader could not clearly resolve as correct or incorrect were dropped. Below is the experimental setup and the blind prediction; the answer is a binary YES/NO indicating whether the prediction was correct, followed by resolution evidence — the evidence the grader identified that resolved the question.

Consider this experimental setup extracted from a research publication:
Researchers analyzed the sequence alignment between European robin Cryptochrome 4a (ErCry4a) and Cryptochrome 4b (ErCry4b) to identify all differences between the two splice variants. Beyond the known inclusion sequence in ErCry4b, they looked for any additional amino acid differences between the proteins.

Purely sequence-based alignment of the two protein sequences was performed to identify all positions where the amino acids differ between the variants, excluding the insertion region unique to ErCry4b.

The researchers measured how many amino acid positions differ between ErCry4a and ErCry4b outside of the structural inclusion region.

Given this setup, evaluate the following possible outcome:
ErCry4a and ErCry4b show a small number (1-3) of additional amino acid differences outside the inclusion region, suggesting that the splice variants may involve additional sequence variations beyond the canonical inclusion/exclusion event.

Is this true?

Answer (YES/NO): YES